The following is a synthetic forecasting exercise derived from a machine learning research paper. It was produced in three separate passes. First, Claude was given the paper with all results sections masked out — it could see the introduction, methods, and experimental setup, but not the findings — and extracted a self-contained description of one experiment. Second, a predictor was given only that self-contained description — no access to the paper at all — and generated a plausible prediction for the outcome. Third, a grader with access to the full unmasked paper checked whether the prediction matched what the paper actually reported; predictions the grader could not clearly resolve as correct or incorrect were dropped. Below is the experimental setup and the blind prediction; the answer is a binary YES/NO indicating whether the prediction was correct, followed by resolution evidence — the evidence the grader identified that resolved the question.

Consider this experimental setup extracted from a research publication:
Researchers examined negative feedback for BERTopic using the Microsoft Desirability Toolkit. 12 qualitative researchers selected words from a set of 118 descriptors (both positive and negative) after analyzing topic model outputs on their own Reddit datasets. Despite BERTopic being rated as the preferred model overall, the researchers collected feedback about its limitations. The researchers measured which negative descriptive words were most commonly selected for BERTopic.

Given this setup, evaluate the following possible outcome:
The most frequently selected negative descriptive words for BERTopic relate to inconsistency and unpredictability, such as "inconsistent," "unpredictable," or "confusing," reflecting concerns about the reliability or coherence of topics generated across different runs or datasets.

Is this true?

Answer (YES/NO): NO